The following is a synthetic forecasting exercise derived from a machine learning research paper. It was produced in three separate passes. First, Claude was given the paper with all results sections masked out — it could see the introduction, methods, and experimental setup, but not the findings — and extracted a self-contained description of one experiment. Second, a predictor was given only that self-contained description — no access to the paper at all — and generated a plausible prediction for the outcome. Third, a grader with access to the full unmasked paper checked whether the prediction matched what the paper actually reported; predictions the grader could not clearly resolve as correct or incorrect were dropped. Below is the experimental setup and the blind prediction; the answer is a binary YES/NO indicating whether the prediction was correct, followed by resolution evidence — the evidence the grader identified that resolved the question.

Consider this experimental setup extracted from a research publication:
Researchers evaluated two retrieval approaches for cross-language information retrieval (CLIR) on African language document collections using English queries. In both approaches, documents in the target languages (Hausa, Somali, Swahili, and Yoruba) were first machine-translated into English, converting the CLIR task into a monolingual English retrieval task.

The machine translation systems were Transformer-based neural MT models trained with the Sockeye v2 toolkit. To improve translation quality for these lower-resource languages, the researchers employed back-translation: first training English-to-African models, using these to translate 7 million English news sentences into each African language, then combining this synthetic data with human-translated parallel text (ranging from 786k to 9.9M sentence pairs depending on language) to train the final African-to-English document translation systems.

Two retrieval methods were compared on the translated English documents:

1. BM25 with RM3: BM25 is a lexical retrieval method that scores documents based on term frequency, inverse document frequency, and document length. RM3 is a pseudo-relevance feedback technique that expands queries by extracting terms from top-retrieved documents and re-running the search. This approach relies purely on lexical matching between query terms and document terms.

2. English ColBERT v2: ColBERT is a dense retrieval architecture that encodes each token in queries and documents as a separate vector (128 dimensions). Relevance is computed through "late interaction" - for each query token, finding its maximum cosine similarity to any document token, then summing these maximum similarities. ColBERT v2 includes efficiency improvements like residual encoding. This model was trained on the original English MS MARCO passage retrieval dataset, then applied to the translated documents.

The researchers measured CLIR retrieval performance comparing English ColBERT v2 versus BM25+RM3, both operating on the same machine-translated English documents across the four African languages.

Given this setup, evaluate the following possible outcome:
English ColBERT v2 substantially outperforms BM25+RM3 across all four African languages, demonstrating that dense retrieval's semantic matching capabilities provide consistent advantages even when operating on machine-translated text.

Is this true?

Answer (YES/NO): YES